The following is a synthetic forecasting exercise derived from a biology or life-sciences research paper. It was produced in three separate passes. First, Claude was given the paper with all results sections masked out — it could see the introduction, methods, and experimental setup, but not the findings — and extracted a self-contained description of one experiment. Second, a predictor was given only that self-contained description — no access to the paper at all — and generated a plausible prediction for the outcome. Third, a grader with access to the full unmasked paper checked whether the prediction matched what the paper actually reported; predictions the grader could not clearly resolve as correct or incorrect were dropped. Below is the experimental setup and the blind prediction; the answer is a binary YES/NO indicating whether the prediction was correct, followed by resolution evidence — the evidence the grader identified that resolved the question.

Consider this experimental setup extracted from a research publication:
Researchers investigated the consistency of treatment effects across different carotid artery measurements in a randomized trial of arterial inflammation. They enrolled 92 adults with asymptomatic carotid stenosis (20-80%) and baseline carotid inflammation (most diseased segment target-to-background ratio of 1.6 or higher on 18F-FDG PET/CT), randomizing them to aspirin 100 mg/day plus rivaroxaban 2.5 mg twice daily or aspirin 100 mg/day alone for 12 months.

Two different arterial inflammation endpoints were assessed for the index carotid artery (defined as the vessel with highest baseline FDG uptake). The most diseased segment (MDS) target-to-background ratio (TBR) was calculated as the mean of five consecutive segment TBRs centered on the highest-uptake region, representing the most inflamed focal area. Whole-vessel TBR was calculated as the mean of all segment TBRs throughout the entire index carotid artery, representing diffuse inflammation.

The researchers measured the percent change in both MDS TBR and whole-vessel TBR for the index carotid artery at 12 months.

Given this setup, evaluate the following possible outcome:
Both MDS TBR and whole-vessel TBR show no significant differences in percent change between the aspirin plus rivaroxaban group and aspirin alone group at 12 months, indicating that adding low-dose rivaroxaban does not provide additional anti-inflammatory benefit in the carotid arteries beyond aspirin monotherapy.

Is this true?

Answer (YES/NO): YES